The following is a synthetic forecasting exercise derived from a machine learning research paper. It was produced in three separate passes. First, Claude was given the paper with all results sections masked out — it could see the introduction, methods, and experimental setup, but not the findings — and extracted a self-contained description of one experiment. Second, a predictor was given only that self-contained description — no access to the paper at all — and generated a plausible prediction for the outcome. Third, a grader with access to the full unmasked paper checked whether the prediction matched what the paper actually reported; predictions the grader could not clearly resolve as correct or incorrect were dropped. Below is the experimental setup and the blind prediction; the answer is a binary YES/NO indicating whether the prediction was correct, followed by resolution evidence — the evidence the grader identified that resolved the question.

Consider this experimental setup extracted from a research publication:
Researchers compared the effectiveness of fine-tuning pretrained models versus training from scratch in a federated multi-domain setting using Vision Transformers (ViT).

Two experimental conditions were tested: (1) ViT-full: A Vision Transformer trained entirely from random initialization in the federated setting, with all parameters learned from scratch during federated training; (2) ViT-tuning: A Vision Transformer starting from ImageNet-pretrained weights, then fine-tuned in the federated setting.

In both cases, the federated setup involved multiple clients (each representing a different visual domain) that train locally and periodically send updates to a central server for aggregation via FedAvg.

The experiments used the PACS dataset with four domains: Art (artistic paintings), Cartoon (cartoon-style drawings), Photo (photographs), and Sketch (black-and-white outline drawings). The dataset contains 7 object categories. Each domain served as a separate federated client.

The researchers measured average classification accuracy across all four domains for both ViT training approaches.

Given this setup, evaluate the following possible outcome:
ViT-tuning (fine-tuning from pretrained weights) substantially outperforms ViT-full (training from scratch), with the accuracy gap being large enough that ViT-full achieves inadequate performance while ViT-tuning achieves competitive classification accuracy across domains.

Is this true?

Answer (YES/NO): NO